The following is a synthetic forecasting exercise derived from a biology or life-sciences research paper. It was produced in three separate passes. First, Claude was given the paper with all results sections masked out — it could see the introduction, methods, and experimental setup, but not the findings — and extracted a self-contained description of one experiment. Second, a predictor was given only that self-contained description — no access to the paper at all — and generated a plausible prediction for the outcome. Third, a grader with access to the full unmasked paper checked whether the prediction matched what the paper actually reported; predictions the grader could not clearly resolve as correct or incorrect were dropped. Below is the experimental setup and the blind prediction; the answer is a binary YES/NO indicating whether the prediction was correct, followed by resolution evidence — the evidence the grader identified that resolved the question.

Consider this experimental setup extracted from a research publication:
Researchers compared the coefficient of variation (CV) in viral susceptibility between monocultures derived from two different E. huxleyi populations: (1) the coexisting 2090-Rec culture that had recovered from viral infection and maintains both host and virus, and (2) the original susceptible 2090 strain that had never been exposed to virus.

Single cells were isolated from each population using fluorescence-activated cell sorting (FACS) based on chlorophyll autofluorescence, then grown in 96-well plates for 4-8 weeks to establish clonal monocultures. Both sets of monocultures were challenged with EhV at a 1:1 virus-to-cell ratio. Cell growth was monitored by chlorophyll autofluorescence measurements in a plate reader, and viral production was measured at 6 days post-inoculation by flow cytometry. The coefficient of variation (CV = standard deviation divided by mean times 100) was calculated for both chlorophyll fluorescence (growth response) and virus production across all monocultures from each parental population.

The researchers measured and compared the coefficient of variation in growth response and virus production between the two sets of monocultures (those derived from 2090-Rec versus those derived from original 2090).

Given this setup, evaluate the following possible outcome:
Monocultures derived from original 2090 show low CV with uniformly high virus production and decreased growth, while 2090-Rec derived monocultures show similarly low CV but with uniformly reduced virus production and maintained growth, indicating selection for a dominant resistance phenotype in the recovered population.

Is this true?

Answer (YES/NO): NO